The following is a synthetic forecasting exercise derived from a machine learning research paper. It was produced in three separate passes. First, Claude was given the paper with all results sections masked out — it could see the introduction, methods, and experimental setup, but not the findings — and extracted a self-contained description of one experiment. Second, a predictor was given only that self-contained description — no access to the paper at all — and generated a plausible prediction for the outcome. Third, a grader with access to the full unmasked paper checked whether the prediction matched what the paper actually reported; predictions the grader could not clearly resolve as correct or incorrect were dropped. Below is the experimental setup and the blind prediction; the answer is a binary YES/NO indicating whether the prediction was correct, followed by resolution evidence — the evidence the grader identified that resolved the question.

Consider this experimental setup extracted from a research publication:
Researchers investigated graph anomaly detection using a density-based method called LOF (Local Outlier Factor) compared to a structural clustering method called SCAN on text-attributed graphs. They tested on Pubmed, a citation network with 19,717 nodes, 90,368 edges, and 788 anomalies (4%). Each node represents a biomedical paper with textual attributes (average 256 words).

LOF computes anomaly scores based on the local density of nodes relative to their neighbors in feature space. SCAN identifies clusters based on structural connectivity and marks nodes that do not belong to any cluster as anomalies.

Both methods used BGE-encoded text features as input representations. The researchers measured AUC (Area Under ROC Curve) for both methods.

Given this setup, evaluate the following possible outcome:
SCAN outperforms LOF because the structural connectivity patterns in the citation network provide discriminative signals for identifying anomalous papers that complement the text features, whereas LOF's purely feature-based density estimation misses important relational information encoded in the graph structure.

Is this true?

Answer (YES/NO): NO